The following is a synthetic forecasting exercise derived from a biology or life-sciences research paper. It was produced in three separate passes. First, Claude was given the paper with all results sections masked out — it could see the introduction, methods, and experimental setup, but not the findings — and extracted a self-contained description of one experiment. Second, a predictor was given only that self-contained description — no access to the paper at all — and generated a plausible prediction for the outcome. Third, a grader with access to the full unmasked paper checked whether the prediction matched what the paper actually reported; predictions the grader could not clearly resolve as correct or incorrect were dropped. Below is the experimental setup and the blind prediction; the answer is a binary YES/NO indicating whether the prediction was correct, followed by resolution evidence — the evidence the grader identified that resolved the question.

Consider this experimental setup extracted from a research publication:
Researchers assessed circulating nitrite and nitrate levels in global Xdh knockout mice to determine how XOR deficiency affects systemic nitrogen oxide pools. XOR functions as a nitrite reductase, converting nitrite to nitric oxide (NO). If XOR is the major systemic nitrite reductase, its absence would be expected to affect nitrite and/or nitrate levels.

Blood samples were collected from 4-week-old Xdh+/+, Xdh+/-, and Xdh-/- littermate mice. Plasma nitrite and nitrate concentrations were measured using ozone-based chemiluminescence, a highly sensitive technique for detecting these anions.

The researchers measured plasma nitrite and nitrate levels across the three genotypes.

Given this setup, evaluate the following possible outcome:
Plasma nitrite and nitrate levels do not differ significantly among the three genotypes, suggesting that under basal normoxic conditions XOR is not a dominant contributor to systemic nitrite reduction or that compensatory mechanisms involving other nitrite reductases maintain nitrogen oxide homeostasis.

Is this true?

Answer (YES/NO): NO